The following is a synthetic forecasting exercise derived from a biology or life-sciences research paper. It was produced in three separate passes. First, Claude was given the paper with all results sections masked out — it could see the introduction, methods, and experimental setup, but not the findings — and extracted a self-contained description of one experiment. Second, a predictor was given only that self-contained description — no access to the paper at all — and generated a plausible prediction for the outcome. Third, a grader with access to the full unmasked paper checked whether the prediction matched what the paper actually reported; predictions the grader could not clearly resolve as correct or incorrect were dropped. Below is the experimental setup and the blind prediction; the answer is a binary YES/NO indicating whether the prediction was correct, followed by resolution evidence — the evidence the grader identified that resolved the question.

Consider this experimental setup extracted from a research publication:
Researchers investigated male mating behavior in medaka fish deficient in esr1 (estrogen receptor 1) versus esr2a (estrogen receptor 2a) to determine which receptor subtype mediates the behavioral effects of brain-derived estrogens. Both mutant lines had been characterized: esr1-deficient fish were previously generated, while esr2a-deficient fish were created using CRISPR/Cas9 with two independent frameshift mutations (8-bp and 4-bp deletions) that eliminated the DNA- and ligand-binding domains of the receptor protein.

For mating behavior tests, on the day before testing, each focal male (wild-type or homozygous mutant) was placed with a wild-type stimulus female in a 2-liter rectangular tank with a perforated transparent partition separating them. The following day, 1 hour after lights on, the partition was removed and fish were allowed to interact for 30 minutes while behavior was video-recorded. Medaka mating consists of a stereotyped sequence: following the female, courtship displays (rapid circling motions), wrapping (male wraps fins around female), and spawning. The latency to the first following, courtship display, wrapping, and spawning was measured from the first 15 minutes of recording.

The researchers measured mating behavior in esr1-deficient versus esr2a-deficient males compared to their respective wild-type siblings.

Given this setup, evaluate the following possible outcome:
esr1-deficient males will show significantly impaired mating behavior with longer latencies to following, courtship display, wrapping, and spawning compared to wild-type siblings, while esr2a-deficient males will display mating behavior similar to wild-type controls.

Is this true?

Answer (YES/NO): NO